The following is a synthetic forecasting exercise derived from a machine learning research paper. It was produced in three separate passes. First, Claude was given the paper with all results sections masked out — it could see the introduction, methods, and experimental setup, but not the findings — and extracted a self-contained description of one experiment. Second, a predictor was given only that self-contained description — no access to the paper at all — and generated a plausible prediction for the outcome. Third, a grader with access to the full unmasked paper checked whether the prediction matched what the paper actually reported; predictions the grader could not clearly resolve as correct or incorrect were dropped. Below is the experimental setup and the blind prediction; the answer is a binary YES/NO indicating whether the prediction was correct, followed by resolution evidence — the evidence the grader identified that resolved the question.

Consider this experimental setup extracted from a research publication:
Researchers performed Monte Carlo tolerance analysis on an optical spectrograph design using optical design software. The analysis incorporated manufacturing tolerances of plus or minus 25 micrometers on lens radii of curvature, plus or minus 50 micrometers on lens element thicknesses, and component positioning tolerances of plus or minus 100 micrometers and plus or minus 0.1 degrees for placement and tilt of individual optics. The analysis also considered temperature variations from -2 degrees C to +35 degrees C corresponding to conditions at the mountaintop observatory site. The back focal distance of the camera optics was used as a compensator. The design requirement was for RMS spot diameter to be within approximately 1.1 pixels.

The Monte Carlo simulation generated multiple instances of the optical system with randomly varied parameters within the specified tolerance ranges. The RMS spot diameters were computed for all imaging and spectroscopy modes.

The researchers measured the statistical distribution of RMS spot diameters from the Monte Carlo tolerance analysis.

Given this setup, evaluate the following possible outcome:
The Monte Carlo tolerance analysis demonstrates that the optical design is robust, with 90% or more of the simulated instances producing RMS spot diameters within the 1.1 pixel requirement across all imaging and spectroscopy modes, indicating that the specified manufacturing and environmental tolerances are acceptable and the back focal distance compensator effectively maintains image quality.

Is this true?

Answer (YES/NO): NO